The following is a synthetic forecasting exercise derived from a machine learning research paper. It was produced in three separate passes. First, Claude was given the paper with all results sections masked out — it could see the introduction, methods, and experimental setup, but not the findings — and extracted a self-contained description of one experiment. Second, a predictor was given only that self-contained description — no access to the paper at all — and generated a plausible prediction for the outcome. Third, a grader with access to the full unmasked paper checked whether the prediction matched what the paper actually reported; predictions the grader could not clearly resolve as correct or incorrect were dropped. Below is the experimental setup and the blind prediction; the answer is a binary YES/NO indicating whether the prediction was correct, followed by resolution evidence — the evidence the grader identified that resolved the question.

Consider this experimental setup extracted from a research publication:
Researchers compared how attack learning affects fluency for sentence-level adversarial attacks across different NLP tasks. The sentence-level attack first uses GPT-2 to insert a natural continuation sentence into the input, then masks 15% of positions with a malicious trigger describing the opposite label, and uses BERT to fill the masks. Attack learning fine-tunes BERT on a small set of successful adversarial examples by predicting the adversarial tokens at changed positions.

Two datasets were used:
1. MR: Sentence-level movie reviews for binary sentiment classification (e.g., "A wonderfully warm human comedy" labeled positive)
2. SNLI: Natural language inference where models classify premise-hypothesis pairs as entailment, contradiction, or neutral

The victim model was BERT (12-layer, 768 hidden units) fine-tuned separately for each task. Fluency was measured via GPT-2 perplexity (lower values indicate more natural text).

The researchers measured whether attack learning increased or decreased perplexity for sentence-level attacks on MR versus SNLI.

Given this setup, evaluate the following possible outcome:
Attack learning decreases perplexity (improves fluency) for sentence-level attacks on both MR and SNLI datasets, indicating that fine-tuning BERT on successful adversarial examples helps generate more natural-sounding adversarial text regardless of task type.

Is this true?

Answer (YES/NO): NO